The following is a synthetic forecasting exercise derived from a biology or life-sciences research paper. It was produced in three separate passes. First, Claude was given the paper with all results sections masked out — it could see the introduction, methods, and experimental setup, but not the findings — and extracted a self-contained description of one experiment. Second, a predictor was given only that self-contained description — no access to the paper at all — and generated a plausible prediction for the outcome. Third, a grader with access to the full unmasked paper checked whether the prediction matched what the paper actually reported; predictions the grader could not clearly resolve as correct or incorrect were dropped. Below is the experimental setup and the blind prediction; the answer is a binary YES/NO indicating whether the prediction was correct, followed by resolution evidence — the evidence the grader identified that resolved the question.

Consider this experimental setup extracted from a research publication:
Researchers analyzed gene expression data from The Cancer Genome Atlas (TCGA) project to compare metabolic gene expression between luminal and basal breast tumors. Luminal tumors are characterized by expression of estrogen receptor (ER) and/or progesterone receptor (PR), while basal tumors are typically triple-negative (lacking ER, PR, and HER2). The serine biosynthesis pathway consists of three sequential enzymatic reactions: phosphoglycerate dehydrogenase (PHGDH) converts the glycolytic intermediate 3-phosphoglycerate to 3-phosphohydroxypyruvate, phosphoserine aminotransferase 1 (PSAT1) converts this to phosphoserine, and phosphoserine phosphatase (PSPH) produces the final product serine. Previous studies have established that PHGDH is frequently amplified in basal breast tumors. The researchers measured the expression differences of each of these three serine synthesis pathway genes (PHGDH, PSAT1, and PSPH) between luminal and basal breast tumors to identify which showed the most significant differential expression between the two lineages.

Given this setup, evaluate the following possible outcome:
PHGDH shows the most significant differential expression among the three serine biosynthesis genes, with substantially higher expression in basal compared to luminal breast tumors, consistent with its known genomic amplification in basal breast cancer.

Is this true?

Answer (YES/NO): NO